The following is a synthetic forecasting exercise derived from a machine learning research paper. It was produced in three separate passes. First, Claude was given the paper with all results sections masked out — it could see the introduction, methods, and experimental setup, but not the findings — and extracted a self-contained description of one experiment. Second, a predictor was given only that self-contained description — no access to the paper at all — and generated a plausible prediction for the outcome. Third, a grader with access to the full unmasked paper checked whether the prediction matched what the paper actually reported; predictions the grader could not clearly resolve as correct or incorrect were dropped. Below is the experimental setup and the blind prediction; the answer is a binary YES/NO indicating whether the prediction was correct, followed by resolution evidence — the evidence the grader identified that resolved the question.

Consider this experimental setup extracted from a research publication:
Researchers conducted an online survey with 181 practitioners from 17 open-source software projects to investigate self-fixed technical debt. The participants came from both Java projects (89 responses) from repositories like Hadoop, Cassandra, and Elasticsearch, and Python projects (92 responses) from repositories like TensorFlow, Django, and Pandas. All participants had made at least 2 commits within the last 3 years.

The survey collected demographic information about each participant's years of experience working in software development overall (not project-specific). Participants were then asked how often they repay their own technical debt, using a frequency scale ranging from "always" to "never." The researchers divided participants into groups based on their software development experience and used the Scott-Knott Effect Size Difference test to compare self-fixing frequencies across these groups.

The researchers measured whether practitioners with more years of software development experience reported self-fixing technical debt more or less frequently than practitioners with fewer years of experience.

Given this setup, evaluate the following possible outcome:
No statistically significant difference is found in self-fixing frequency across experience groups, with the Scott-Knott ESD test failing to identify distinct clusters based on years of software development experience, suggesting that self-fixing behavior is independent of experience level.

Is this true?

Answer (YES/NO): NO